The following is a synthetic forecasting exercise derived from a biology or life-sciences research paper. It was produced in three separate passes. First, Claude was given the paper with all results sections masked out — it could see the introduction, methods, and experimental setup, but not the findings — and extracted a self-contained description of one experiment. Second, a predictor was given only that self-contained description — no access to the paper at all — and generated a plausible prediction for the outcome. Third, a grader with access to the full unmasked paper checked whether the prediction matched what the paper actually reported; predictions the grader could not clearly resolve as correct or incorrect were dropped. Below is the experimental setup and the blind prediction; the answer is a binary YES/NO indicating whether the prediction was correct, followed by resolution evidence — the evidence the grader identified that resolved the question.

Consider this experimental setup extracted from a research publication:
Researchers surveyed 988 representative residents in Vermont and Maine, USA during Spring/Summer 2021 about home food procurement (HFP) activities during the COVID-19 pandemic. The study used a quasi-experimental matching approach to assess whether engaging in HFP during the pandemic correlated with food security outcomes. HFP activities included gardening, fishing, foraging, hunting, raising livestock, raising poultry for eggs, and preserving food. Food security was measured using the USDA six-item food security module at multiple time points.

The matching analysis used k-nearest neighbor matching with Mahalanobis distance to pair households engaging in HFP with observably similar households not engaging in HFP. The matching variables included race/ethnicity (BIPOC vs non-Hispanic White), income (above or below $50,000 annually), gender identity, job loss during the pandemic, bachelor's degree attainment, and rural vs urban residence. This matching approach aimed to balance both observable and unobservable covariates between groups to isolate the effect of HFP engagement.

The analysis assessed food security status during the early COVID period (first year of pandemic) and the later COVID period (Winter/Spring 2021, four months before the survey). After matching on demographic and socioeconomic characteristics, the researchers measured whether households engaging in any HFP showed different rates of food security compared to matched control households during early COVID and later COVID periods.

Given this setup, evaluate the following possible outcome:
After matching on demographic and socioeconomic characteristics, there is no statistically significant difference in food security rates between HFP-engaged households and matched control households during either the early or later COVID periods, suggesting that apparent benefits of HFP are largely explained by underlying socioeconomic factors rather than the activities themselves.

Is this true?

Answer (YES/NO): NO